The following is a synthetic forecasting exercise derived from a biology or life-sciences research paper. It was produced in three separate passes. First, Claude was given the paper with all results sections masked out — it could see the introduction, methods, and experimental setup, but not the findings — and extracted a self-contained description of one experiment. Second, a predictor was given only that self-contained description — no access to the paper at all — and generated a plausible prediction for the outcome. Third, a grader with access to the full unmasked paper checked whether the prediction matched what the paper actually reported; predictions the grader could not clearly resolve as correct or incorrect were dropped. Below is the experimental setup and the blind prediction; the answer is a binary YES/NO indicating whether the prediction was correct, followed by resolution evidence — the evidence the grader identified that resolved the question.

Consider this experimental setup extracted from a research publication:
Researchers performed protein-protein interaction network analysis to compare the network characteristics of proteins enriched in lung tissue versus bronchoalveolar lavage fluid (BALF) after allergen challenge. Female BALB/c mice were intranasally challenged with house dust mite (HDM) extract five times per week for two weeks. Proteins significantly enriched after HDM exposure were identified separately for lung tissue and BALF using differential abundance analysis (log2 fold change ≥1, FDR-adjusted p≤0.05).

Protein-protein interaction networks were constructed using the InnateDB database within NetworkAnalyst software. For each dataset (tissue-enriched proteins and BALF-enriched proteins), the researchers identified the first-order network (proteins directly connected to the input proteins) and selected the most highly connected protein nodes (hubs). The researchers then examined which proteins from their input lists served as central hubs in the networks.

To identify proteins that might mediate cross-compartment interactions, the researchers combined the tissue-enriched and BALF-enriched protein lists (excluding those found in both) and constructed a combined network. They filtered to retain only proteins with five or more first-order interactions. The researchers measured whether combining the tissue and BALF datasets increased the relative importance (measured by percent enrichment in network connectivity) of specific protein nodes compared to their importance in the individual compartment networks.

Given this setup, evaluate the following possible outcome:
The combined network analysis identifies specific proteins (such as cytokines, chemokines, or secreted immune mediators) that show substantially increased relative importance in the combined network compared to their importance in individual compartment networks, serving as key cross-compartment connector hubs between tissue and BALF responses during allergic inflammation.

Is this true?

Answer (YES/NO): NO